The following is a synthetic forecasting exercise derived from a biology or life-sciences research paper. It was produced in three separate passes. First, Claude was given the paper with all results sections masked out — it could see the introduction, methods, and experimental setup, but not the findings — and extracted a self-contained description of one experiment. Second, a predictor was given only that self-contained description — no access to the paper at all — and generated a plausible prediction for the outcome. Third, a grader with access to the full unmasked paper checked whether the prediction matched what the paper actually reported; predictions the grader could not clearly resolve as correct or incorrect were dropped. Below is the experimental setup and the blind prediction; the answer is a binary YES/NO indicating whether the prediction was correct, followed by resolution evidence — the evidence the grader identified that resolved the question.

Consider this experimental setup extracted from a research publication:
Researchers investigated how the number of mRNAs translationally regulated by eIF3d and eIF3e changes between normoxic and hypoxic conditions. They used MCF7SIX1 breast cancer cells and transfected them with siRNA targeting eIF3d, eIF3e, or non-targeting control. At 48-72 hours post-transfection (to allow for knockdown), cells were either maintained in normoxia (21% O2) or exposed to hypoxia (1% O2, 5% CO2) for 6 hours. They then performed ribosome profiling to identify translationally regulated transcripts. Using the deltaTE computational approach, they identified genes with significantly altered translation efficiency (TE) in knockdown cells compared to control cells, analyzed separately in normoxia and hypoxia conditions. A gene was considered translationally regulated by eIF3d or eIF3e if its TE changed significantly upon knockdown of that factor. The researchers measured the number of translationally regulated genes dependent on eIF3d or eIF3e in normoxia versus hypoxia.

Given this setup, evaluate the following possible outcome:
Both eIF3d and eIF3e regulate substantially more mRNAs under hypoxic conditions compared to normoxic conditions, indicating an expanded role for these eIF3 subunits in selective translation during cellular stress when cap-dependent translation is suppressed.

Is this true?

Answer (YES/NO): YES